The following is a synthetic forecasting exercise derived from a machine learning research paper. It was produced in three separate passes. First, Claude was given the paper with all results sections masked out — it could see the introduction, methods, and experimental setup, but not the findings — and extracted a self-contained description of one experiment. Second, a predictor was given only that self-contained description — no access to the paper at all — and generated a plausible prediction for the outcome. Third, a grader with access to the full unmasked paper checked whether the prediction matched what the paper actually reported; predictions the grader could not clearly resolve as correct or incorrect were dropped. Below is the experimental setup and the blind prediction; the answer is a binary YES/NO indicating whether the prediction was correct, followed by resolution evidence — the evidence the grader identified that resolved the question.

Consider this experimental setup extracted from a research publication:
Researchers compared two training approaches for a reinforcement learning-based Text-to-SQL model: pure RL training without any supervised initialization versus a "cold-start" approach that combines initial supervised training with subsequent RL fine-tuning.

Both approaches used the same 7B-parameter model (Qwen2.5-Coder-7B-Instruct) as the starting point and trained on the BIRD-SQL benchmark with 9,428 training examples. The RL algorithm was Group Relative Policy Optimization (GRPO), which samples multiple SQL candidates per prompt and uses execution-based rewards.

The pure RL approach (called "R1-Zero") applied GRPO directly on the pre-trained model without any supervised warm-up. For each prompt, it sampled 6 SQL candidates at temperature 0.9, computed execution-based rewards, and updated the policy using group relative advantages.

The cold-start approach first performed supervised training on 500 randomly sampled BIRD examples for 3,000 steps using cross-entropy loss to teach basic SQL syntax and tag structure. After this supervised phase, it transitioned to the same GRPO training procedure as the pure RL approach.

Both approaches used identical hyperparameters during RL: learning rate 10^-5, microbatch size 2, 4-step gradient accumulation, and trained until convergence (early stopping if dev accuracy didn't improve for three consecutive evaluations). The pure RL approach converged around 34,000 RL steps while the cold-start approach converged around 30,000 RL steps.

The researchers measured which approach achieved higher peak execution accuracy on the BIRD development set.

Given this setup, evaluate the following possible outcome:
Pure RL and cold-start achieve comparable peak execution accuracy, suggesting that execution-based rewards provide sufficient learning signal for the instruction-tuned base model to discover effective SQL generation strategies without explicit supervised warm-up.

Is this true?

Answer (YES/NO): YES